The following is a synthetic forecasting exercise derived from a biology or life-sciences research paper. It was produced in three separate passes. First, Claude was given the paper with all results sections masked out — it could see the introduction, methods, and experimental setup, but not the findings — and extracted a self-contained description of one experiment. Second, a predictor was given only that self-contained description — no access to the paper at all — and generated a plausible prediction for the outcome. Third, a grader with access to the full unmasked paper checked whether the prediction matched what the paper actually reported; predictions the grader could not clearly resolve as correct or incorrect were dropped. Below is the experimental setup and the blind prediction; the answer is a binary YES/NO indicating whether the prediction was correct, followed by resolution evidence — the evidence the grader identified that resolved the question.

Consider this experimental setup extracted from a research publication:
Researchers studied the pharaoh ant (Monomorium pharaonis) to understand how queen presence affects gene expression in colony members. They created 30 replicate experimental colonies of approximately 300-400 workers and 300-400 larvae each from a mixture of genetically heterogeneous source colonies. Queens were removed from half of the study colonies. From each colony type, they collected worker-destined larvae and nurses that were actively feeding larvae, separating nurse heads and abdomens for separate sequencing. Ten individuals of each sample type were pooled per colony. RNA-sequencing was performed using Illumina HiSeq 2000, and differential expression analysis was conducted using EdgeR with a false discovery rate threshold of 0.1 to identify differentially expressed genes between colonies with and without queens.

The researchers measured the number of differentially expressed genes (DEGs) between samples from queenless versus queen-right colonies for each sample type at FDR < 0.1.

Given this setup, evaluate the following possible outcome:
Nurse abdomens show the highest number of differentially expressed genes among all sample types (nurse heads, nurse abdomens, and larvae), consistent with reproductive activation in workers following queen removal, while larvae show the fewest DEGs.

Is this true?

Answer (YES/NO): NO